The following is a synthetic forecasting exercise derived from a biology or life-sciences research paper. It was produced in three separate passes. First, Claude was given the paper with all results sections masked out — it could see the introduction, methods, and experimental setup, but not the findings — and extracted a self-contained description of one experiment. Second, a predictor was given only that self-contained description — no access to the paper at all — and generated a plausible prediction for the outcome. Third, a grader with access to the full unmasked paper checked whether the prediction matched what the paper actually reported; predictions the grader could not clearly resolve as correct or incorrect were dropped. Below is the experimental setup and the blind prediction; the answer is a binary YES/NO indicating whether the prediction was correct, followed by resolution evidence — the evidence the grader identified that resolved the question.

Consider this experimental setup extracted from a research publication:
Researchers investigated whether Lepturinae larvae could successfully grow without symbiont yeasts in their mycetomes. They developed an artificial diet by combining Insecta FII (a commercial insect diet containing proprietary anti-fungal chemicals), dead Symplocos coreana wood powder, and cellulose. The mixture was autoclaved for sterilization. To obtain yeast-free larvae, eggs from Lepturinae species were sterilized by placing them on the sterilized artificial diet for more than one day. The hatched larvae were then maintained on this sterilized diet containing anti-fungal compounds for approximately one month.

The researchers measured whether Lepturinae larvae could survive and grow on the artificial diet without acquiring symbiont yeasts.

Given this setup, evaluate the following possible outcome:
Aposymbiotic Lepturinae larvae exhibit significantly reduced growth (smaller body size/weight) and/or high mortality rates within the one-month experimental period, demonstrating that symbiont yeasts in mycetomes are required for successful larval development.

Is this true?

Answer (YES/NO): NO